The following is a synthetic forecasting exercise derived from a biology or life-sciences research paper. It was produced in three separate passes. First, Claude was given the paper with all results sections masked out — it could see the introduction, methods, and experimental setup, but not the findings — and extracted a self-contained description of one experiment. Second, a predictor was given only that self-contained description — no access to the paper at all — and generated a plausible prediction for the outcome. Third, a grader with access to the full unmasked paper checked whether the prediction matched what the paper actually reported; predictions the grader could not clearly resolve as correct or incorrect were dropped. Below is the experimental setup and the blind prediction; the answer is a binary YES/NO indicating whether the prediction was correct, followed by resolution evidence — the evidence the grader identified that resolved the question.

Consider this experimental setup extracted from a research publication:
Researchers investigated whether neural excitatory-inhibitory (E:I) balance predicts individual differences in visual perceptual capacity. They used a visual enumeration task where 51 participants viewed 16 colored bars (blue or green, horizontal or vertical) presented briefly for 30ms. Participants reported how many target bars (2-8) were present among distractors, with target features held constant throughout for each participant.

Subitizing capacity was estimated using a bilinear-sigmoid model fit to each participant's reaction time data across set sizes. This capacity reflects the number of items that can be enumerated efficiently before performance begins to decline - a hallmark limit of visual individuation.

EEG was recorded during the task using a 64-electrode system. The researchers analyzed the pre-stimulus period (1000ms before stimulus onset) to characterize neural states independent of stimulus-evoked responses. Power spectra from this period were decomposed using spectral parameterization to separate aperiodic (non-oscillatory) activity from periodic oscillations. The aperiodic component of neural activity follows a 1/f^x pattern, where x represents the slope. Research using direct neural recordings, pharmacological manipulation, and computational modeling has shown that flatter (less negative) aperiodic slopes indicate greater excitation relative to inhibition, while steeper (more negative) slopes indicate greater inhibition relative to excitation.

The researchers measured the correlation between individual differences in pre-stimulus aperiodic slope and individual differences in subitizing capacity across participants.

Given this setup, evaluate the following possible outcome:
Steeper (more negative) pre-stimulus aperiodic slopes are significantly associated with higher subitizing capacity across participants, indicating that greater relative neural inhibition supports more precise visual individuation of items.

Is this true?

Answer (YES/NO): YES